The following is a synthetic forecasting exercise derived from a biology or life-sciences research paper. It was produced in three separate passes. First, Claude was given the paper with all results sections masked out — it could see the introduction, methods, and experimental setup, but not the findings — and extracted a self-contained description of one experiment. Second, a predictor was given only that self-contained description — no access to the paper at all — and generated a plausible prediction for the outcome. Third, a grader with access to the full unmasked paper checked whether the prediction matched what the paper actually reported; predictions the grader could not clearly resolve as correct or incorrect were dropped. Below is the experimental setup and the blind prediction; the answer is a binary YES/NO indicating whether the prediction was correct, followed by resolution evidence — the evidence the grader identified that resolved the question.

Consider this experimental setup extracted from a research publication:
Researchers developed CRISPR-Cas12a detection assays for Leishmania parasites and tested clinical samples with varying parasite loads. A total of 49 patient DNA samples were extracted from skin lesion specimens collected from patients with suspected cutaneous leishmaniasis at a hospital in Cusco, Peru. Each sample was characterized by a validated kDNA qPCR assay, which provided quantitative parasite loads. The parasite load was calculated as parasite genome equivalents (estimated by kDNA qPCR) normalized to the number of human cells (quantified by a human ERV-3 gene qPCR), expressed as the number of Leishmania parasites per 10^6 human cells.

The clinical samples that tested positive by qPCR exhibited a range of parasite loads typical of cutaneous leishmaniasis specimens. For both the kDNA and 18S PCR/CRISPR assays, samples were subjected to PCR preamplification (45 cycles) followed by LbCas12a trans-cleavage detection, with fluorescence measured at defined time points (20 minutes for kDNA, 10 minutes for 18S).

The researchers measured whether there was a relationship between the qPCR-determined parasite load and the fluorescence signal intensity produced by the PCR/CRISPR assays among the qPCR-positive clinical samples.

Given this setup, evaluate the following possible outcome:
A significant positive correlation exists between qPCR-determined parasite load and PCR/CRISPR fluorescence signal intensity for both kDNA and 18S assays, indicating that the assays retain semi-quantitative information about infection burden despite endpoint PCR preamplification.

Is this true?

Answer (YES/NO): NO